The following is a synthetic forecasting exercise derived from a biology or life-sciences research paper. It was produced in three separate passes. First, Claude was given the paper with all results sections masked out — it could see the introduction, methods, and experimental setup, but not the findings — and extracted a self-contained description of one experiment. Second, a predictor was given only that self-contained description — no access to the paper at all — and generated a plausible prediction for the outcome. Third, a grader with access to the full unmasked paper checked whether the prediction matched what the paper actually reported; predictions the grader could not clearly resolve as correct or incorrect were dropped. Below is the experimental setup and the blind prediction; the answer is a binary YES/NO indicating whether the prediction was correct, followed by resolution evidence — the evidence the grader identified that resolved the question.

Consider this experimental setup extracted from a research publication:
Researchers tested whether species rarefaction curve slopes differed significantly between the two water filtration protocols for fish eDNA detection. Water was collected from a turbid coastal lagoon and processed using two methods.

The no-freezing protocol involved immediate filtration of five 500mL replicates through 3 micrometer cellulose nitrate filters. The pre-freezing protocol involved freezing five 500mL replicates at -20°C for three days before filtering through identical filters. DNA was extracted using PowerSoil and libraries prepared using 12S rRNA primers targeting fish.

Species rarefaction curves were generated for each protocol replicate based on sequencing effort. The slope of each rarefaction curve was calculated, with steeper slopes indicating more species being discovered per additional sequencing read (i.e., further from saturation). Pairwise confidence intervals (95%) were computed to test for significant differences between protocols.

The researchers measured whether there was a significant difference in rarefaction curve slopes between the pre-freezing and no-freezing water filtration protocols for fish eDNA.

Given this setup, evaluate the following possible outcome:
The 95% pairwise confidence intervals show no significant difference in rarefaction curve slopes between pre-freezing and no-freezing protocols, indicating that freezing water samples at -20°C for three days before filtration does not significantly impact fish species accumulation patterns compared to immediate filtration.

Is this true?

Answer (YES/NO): YES